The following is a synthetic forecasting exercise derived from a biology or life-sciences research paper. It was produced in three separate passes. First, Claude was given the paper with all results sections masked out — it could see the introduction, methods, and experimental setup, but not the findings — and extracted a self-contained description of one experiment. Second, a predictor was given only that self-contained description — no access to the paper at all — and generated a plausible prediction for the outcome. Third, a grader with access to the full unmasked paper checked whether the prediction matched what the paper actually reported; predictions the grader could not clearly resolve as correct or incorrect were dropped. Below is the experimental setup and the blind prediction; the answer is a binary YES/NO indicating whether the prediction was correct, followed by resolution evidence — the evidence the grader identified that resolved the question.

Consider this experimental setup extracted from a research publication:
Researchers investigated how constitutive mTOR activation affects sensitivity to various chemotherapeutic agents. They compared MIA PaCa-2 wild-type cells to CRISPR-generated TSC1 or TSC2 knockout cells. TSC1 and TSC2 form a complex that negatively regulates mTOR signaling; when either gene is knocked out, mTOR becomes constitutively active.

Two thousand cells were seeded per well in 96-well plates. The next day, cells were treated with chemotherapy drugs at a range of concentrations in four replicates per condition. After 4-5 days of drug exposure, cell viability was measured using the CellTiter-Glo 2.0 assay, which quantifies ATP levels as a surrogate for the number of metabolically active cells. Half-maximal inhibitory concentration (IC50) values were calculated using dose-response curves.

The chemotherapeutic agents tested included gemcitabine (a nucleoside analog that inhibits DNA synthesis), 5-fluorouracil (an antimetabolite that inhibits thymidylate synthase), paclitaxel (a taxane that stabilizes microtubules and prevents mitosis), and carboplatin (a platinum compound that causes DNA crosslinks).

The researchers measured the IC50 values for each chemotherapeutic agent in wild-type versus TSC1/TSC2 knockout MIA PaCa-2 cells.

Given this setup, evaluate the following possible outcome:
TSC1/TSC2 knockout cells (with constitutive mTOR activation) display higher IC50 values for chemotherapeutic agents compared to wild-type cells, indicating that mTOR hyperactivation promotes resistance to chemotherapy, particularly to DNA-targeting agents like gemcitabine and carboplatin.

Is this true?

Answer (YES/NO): NO